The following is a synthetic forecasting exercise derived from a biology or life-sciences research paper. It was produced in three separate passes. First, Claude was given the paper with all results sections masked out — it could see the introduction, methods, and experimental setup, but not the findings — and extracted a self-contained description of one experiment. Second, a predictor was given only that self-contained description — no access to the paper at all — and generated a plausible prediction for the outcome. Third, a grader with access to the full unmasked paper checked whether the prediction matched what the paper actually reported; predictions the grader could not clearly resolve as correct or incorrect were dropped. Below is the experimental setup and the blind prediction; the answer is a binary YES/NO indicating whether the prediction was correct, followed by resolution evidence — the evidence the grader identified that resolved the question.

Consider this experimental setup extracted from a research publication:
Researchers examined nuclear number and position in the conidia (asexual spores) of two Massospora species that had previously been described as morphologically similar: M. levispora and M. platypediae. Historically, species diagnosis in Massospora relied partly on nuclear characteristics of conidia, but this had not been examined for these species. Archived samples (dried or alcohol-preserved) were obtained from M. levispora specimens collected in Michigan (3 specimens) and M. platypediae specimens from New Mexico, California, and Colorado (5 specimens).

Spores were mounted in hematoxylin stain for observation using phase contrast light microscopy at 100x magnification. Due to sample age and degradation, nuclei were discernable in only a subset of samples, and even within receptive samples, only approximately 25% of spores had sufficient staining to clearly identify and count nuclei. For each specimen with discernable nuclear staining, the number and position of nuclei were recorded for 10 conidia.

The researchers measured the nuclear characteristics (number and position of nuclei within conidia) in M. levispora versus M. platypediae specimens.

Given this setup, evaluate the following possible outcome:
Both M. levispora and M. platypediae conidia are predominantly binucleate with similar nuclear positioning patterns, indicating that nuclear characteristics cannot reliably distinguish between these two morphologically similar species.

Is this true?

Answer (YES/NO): YES